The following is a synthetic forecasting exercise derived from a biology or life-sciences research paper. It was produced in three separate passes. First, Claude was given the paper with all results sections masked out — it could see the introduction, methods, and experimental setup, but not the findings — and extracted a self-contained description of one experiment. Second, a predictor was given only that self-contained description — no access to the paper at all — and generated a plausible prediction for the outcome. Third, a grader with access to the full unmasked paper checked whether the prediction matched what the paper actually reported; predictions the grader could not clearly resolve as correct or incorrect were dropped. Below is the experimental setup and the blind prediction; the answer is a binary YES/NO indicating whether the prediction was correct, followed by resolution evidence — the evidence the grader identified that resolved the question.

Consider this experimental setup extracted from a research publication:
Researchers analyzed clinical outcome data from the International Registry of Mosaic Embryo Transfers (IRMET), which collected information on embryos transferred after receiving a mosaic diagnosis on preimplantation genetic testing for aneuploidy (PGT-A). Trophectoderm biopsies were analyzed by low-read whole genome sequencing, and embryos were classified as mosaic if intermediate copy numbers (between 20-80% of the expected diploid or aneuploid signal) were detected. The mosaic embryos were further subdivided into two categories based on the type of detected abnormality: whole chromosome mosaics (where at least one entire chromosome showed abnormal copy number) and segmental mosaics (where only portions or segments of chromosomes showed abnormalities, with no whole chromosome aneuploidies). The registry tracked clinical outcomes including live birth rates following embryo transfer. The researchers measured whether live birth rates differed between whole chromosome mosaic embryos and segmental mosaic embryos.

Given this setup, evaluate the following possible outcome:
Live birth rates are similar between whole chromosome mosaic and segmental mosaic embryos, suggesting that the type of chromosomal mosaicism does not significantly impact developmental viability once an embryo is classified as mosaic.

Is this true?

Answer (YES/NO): NO